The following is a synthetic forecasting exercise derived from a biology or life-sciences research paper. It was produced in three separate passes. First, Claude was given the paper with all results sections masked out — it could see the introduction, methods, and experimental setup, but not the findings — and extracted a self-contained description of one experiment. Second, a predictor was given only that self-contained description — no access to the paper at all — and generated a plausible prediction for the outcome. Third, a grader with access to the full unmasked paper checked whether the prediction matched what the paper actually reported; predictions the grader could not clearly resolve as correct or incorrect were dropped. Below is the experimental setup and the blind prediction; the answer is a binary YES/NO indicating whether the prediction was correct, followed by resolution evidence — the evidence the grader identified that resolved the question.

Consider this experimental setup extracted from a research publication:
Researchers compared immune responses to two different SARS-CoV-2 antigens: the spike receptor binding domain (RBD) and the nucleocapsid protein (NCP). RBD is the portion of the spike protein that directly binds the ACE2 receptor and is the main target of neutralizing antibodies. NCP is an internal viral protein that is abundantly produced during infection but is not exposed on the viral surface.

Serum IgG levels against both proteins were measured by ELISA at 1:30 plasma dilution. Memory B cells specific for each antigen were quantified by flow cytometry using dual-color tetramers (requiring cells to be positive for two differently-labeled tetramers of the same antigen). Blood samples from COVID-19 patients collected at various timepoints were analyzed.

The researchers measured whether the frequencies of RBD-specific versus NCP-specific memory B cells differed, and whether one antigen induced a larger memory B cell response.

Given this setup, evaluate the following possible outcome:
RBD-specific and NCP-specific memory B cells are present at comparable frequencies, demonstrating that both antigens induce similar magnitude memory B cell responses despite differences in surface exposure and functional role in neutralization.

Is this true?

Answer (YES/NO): YES